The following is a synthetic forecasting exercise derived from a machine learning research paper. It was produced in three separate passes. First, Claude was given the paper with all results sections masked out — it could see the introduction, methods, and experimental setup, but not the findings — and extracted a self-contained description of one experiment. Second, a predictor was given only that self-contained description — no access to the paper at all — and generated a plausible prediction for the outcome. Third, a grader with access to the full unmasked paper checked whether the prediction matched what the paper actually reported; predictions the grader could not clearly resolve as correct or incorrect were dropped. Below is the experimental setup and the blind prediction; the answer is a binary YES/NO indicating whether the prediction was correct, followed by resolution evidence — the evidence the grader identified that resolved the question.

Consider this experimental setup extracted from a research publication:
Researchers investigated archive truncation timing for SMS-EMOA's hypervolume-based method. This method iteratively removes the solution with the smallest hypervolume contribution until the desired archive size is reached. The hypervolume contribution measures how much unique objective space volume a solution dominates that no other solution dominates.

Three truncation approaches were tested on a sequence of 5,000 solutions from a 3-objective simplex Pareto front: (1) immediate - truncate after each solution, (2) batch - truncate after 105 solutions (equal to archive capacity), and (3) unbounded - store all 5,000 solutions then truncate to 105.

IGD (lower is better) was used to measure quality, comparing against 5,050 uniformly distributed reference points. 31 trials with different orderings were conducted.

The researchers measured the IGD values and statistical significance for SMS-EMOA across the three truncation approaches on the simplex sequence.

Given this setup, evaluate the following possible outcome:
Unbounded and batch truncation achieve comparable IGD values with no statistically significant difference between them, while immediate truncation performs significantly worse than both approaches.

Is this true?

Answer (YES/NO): NO